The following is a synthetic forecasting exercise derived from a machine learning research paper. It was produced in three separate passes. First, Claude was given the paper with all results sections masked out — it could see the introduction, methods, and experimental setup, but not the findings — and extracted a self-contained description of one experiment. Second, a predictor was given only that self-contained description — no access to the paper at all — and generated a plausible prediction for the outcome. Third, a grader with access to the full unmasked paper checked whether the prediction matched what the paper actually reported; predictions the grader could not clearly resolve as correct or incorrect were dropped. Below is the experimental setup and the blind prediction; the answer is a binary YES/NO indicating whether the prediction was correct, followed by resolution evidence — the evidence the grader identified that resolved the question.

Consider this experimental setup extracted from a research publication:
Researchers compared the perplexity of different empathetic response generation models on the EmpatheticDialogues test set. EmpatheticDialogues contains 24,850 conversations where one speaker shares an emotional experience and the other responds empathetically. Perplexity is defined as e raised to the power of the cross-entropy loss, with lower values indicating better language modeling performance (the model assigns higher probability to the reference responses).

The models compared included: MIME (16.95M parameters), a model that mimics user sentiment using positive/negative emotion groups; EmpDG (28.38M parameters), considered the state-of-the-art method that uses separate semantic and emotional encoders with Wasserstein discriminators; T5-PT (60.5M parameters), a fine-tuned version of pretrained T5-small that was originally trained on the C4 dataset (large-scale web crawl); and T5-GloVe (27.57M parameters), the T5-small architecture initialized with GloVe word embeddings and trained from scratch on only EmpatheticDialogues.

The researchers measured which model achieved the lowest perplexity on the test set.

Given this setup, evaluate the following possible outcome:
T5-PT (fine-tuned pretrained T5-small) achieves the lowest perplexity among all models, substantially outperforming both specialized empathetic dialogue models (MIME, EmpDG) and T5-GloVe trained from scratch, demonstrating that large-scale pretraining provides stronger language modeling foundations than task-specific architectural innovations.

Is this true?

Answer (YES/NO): NO